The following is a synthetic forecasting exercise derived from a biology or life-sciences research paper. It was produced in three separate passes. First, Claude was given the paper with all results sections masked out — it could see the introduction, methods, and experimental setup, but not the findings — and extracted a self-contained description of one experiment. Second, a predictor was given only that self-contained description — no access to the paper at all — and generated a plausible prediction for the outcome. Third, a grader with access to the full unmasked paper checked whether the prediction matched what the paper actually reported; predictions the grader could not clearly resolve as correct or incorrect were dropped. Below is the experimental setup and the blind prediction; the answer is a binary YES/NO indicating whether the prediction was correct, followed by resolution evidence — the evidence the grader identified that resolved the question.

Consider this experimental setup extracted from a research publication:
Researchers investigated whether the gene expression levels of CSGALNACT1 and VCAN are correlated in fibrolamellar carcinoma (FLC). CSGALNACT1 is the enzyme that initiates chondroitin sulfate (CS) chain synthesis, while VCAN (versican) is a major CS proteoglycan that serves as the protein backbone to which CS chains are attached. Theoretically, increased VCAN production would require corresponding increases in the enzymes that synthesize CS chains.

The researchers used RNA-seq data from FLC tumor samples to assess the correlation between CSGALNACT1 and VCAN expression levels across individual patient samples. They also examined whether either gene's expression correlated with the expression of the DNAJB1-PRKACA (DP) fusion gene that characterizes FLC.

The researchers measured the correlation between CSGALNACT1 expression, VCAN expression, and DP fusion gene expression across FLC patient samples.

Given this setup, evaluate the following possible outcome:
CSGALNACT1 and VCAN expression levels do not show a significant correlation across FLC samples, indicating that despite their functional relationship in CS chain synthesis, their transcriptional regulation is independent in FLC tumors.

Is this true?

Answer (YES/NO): NO